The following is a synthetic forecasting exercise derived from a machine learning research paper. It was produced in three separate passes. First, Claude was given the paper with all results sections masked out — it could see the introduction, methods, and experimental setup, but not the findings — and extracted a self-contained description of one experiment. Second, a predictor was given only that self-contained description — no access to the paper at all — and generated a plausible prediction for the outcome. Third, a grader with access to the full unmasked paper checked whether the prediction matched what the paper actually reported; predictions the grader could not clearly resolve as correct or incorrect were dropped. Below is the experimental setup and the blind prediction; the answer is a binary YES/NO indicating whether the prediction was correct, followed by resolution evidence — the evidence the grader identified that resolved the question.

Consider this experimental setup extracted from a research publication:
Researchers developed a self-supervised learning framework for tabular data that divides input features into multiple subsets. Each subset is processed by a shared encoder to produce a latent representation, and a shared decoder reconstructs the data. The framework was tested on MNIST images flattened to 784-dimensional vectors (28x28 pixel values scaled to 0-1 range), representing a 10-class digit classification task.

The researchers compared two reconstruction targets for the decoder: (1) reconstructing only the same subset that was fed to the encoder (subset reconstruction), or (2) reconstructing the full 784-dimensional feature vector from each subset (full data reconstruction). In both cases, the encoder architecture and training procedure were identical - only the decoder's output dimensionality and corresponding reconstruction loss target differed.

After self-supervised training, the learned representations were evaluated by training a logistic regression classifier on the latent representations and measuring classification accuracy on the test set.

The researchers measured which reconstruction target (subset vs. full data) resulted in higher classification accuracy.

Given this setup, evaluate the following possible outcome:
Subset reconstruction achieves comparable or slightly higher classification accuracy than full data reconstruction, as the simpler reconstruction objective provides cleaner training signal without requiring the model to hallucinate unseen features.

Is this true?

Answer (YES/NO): NO